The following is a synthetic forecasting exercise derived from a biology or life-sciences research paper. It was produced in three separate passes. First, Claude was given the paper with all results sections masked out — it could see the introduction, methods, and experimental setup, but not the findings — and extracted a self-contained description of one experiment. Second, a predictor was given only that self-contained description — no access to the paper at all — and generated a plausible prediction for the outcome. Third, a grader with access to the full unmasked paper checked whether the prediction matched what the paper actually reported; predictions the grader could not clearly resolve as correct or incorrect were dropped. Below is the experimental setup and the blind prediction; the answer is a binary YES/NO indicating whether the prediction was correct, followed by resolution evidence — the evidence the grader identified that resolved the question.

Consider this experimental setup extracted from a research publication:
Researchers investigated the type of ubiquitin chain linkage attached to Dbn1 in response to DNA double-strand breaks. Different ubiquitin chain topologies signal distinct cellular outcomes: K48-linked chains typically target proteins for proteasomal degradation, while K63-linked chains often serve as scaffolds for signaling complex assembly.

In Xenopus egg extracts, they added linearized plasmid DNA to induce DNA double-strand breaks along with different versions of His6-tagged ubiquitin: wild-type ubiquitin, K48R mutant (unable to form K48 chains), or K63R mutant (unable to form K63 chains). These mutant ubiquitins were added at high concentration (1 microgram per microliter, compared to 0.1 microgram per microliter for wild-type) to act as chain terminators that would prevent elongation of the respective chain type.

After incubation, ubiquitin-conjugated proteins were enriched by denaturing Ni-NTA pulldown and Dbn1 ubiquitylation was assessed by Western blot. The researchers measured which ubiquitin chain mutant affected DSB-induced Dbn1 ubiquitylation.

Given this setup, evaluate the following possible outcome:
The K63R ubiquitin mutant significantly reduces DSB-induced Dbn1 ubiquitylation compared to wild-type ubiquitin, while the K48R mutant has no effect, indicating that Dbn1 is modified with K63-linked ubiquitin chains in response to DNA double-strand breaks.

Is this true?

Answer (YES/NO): NO